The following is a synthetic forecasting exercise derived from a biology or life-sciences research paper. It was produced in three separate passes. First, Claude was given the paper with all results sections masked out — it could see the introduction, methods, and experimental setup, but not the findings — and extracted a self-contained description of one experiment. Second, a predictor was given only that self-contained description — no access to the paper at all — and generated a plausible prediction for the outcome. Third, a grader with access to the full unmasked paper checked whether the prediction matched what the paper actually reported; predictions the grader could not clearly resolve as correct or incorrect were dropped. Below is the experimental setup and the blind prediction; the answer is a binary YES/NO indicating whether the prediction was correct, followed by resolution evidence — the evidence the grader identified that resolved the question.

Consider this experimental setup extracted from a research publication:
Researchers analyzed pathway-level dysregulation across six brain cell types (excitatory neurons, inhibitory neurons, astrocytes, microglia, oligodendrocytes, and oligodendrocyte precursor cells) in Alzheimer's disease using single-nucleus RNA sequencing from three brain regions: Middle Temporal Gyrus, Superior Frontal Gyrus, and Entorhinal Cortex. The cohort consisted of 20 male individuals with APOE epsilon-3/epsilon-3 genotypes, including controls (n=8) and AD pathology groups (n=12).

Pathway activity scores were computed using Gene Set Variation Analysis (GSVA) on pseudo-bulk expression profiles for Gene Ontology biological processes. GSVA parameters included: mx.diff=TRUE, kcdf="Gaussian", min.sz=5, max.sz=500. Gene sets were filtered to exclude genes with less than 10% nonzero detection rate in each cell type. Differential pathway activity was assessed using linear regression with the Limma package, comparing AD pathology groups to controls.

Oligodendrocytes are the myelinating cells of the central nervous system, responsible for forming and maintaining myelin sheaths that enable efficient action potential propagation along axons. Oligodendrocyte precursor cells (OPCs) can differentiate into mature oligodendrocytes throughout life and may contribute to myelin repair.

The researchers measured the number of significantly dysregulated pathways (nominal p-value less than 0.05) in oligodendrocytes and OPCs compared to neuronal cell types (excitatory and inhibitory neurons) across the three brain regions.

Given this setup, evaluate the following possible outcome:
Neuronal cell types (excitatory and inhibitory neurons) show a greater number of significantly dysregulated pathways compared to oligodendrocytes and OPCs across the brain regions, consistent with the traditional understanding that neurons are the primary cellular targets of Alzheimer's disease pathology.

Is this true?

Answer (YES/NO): YES